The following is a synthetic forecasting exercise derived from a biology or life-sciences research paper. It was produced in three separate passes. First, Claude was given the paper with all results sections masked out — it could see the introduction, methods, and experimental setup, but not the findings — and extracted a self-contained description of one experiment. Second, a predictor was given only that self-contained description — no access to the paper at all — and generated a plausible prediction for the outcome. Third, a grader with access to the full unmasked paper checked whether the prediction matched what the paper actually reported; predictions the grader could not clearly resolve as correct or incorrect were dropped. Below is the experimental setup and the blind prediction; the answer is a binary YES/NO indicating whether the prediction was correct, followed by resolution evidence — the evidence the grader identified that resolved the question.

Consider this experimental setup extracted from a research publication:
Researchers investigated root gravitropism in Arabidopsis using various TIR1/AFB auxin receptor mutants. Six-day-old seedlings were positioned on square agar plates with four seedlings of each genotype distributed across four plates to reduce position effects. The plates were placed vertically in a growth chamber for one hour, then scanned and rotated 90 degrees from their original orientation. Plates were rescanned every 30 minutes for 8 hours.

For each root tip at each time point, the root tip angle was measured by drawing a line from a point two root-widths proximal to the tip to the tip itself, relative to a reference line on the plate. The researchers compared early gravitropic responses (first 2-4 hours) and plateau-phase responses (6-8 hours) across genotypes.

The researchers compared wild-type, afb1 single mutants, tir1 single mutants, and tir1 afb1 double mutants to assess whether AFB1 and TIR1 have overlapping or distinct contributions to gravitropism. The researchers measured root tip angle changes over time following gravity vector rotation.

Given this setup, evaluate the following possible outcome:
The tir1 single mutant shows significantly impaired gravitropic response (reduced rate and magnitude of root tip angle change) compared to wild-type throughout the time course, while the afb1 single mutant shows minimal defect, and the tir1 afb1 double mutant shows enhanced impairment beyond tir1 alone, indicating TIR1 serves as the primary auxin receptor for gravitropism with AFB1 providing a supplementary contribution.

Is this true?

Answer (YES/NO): NO